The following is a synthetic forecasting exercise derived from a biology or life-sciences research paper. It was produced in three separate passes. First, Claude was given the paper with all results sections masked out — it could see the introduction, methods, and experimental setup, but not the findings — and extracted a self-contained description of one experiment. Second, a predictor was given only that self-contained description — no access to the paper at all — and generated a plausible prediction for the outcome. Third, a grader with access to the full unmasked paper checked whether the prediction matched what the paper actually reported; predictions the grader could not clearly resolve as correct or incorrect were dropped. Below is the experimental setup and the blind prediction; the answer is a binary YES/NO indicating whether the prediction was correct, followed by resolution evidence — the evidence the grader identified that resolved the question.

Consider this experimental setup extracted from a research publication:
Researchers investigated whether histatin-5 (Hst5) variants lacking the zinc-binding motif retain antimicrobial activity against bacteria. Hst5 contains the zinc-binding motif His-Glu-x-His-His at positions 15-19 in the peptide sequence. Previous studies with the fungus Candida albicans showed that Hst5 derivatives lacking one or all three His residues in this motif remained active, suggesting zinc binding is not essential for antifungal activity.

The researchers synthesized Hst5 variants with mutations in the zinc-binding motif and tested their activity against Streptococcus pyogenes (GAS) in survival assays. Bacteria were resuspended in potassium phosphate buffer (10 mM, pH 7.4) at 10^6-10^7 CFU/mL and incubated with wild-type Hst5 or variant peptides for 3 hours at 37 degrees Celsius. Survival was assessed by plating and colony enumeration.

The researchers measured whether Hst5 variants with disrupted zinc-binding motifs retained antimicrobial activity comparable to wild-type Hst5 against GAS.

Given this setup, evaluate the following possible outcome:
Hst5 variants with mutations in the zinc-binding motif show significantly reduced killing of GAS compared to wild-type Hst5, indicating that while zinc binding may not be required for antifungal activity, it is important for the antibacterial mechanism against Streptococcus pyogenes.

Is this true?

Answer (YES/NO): NO